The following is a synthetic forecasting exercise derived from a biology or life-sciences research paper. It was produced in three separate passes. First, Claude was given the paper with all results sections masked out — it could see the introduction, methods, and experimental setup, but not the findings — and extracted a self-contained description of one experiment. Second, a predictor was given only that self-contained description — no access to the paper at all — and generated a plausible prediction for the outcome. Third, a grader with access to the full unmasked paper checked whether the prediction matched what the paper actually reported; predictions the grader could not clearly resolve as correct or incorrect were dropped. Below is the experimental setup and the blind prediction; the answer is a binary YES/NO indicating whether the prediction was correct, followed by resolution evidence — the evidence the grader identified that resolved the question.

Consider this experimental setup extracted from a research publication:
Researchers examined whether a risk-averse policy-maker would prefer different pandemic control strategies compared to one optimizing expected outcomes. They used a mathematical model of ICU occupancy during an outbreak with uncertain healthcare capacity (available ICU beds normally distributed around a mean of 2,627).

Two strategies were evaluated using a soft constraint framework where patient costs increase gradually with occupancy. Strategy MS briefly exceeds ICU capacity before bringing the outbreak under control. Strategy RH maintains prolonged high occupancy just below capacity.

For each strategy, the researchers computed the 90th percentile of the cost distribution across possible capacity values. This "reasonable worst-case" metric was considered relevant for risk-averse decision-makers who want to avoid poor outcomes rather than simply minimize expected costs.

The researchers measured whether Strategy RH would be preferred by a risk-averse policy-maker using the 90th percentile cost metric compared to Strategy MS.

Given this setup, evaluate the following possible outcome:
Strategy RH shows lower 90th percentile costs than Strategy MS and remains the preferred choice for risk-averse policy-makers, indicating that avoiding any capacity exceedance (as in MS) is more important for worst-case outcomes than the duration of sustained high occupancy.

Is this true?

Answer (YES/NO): NO